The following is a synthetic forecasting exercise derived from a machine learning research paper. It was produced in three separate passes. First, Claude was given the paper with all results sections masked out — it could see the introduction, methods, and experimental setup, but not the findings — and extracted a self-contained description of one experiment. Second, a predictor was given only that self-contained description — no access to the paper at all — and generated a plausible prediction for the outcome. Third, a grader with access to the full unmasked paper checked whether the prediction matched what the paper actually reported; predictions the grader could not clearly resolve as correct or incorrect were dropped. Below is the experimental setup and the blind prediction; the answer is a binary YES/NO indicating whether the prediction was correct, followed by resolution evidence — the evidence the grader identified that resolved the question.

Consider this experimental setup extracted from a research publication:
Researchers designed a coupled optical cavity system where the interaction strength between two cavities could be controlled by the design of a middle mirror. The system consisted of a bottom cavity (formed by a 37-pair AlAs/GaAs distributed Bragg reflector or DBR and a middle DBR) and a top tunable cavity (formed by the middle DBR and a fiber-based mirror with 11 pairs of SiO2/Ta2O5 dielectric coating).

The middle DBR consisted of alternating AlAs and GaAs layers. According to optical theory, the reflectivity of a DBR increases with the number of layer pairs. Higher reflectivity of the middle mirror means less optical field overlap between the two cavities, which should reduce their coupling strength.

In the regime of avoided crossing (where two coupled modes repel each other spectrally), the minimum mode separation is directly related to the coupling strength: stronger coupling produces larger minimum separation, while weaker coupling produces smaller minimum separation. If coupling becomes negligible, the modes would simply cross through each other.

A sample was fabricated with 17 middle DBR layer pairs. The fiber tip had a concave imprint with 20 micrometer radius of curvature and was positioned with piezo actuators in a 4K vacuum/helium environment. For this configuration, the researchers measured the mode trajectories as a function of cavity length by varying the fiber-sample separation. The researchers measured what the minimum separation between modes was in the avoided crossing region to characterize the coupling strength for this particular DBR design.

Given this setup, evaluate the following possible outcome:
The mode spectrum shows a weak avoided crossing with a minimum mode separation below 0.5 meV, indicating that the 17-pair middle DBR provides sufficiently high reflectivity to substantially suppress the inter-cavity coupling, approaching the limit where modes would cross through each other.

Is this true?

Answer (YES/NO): NO